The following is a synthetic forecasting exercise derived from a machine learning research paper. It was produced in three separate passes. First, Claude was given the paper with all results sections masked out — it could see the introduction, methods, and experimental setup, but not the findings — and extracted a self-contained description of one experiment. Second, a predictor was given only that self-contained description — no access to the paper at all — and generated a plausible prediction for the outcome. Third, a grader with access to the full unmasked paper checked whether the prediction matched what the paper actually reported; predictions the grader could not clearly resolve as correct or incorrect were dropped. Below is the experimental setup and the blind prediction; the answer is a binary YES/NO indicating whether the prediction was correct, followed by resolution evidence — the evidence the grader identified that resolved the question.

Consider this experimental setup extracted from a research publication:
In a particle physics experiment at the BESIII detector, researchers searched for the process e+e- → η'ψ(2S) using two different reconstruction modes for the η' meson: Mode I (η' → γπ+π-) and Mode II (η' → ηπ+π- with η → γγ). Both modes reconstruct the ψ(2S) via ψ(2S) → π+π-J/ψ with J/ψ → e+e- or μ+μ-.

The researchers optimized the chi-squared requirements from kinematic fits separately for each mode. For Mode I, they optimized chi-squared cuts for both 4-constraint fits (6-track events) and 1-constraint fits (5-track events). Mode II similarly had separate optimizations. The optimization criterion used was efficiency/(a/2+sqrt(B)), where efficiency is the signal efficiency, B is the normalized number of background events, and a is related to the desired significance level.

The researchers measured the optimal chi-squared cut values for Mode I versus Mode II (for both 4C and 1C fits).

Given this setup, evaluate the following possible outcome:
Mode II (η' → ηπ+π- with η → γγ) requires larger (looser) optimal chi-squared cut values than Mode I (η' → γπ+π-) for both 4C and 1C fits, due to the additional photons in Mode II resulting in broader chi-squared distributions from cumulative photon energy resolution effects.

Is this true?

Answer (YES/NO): YES